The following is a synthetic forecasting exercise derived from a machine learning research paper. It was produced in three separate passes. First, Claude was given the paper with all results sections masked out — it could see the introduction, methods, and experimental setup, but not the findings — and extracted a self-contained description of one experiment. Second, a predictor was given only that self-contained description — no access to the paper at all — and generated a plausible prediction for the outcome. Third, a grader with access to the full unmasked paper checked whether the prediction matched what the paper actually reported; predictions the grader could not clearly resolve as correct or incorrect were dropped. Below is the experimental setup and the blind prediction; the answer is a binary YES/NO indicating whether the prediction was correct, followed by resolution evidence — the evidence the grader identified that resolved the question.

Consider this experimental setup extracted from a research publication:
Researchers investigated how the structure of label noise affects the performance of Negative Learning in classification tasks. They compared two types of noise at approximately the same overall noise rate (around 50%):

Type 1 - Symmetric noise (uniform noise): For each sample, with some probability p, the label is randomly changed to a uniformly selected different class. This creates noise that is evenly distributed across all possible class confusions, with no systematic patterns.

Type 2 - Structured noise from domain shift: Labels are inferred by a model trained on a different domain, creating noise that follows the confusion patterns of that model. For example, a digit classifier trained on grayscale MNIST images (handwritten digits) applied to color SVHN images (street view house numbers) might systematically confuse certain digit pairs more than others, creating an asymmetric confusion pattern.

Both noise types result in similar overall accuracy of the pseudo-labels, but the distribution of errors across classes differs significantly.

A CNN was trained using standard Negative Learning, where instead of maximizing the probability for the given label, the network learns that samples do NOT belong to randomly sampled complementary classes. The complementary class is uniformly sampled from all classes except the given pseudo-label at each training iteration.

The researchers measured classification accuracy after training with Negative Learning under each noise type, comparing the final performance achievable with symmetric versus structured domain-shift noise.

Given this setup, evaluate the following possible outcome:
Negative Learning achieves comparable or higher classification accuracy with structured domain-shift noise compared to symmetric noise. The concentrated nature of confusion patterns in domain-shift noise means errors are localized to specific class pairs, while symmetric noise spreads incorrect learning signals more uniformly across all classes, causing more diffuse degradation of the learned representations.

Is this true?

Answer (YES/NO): NO